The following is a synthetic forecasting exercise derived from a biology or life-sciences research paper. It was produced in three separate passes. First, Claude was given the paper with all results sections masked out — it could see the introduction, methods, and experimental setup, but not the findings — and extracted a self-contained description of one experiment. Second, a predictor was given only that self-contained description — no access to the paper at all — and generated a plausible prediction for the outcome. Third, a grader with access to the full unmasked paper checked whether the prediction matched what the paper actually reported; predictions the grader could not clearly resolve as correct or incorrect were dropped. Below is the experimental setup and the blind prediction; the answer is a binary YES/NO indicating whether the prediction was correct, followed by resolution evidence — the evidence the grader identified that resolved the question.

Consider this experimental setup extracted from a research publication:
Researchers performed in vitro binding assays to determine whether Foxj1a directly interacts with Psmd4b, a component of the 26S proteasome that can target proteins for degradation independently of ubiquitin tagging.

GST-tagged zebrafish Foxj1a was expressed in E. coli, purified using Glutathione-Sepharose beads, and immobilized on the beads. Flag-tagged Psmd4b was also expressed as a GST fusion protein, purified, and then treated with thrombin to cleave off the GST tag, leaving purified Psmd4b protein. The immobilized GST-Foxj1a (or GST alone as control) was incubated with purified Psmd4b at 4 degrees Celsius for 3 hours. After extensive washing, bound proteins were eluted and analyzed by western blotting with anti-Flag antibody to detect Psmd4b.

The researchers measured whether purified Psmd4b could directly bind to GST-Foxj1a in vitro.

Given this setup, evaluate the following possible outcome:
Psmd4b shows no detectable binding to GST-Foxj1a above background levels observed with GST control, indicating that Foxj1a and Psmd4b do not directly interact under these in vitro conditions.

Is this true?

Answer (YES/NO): NO